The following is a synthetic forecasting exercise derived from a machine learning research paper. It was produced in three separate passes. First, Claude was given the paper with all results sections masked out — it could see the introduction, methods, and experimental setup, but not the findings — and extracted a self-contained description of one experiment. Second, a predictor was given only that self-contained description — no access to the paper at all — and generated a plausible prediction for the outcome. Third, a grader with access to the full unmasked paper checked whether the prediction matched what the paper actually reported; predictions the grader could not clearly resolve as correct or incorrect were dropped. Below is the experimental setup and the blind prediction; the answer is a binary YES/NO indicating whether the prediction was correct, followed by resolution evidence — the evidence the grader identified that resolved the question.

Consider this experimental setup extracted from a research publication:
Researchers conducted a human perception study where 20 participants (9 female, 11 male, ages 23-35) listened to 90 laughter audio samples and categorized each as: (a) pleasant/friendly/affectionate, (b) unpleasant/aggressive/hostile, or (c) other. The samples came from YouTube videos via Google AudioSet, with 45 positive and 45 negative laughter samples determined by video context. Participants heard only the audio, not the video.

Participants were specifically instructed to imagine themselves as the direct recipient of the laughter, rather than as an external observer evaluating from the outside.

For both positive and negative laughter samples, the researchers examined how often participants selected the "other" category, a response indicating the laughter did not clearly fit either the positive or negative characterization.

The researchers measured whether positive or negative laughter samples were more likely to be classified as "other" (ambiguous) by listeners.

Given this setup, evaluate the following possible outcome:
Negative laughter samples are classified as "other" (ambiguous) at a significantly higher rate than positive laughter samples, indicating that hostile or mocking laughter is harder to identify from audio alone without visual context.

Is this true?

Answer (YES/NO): NO